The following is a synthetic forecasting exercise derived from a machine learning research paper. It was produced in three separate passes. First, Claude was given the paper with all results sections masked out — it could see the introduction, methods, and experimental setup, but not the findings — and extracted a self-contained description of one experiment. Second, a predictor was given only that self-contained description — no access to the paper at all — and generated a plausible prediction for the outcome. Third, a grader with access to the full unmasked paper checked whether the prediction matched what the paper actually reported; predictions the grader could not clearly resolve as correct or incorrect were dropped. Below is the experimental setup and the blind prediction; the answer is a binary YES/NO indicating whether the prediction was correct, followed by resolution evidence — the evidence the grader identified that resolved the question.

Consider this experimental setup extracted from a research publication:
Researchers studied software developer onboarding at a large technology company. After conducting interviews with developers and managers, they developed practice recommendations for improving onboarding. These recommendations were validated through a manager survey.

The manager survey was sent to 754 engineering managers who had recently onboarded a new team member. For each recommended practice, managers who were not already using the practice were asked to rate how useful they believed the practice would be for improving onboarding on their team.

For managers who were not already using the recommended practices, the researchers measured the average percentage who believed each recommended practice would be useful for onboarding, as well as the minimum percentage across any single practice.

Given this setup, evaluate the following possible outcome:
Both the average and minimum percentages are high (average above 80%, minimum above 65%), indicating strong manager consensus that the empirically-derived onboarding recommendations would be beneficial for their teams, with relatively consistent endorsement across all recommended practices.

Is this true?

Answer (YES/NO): NO